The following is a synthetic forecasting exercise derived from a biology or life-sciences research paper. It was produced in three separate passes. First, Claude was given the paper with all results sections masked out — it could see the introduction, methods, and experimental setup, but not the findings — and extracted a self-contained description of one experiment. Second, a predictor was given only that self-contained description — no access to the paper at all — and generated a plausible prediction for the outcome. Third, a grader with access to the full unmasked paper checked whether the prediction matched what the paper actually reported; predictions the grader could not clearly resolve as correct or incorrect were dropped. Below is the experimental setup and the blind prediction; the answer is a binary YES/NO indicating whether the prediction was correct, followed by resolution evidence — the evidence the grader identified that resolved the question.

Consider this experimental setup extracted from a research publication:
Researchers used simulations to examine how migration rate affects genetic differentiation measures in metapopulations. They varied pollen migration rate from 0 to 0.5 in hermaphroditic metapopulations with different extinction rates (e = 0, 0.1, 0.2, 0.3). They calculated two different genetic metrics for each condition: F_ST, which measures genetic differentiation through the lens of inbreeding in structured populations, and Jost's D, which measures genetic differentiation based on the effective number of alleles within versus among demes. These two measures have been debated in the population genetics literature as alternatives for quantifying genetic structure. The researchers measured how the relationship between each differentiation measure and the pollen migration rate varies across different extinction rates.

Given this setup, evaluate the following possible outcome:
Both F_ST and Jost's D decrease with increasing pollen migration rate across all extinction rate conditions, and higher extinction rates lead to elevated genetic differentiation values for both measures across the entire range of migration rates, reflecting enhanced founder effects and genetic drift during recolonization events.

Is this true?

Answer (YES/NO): NO